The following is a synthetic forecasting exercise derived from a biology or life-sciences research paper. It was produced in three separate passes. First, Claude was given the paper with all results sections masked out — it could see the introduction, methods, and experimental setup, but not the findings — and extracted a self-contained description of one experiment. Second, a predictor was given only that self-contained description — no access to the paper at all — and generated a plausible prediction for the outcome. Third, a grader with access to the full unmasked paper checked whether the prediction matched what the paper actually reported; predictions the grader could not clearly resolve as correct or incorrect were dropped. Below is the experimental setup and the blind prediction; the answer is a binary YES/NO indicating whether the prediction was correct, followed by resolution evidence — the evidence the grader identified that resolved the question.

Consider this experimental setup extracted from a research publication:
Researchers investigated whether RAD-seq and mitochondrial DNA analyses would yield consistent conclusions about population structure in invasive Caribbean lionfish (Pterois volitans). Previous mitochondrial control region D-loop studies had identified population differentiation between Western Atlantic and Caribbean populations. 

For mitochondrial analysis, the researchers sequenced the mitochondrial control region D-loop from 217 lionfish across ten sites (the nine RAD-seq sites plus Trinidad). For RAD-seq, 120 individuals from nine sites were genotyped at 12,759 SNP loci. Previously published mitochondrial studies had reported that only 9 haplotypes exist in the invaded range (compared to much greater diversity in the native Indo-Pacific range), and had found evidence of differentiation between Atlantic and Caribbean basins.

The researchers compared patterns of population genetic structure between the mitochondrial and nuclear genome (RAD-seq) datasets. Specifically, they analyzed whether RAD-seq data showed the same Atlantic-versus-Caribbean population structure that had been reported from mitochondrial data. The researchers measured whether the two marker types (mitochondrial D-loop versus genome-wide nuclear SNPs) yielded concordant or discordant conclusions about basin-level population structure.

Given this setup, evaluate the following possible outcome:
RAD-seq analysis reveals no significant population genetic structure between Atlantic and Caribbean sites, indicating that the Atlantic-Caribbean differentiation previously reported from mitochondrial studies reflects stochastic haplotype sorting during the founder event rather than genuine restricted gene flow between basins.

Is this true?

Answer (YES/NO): YES